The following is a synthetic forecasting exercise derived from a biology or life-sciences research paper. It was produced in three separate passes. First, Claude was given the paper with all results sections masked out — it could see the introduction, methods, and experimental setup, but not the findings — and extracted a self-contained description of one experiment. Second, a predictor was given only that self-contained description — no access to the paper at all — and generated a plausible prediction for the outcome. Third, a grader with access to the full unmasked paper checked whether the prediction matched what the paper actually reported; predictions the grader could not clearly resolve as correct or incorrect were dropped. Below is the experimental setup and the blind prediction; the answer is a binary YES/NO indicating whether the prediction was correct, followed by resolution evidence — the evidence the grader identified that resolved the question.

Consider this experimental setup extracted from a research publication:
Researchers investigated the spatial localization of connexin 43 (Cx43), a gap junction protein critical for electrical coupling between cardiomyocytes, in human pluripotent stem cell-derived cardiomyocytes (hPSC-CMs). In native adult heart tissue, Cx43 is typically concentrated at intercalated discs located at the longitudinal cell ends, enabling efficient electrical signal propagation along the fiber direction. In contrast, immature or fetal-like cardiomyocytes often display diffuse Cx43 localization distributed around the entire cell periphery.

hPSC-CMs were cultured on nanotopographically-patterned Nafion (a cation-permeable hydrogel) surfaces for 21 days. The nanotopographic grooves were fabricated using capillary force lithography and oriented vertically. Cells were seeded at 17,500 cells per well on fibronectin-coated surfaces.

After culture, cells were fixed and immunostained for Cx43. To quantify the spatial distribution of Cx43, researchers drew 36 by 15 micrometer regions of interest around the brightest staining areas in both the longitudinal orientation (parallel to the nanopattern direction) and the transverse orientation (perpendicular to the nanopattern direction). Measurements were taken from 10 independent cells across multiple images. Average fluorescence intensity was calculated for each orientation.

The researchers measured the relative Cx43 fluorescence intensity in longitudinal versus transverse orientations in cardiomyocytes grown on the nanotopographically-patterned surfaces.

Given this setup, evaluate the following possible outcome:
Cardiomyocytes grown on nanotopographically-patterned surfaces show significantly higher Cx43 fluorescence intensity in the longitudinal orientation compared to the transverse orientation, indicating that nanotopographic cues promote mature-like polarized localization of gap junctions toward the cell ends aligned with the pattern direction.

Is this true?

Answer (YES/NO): NO